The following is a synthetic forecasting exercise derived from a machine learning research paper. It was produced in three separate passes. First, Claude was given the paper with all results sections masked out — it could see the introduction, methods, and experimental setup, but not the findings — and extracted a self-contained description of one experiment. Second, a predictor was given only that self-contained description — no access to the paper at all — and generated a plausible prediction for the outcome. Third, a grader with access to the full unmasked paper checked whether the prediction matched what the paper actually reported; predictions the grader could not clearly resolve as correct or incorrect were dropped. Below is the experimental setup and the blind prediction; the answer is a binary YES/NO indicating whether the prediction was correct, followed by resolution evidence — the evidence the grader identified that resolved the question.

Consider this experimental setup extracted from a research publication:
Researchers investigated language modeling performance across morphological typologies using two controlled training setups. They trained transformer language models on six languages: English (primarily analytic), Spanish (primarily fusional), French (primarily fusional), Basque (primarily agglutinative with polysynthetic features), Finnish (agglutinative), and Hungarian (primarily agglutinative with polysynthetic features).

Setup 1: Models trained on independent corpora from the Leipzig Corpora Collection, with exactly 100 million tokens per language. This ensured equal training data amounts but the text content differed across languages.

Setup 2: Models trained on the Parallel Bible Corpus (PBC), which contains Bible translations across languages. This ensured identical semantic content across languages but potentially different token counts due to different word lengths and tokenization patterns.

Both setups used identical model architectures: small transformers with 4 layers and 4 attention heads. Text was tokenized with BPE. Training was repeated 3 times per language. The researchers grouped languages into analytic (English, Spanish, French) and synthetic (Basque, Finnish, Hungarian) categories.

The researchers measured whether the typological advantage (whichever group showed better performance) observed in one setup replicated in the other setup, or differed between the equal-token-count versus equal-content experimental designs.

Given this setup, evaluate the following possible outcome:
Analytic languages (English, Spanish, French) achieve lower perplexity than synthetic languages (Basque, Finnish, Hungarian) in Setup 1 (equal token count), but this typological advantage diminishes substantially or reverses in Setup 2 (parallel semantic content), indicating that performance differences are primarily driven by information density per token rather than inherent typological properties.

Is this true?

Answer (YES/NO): NO